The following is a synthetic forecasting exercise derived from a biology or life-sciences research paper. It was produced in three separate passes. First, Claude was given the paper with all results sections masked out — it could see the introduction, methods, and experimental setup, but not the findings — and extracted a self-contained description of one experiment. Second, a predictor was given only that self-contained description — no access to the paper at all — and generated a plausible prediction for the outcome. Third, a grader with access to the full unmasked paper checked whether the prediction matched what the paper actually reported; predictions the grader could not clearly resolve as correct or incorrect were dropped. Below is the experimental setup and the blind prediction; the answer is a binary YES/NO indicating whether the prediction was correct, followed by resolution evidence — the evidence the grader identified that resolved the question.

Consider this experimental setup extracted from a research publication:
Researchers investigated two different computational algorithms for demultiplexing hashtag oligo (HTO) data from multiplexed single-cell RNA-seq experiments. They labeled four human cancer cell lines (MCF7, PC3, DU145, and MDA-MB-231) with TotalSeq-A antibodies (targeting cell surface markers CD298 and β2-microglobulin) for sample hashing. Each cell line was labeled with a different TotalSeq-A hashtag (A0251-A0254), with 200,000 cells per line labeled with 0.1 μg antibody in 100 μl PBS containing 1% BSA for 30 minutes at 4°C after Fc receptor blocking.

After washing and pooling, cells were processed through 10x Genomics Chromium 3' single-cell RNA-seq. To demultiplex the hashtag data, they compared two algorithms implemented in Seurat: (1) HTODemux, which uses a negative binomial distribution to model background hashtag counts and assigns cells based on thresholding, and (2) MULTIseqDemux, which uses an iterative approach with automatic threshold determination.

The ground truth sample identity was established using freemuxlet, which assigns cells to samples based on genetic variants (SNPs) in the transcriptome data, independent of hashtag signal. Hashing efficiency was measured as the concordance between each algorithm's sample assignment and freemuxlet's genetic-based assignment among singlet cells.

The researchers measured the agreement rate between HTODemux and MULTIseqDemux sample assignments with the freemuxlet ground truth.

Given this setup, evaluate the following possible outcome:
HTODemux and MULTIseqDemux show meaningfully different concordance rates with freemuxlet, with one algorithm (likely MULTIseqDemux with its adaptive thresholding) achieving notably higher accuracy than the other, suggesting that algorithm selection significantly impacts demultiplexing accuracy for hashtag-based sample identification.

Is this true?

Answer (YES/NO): NO